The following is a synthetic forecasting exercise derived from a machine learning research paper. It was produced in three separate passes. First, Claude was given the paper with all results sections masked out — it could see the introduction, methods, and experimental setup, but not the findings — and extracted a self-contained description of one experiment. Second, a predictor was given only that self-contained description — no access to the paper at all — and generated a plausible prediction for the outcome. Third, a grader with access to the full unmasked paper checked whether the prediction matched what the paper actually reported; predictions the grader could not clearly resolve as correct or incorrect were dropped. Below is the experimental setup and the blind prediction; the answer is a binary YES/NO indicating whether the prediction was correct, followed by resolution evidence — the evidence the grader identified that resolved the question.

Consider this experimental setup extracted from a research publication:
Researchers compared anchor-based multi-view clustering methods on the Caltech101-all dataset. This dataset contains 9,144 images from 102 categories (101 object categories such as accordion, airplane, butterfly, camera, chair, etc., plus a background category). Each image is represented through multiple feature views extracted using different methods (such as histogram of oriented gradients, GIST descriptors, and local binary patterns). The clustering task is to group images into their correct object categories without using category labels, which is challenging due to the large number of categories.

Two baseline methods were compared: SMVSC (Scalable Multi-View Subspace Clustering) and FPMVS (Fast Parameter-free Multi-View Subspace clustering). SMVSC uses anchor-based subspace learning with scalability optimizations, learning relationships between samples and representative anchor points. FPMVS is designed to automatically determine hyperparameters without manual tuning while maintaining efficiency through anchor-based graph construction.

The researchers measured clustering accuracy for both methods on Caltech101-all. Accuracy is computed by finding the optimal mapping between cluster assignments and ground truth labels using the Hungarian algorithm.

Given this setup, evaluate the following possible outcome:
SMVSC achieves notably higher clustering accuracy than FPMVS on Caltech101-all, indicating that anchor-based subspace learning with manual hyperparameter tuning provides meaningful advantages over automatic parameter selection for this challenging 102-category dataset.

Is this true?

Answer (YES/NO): NO